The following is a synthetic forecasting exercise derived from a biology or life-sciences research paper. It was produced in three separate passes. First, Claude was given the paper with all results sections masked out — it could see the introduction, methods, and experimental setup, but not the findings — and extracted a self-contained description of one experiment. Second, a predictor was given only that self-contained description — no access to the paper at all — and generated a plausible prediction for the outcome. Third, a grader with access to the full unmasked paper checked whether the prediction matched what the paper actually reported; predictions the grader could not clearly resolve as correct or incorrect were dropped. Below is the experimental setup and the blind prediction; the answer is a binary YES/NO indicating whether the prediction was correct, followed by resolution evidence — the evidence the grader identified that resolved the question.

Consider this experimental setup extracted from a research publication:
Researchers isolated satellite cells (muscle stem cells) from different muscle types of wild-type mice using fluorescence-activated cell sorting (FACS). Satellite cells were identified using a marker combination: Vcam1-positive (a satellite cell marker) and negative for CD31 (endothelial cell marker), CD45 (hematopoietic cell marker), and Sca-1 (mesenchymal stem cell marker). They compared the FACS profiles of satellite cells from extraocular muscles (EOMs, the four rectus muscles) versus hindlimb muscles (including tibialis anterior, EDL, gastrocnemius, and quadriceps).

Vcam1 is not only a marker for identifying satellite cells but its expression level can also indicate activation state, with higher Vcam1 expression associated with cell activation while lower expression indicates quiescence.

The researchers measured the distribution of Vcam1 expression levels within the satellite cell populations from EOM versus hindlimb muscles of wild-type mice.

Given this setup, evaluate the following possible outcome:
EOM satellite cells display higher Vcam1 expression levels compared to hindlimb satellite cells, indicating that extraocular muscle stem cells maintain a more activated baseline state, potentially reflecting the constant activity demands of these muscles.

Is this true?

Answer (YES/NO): NO